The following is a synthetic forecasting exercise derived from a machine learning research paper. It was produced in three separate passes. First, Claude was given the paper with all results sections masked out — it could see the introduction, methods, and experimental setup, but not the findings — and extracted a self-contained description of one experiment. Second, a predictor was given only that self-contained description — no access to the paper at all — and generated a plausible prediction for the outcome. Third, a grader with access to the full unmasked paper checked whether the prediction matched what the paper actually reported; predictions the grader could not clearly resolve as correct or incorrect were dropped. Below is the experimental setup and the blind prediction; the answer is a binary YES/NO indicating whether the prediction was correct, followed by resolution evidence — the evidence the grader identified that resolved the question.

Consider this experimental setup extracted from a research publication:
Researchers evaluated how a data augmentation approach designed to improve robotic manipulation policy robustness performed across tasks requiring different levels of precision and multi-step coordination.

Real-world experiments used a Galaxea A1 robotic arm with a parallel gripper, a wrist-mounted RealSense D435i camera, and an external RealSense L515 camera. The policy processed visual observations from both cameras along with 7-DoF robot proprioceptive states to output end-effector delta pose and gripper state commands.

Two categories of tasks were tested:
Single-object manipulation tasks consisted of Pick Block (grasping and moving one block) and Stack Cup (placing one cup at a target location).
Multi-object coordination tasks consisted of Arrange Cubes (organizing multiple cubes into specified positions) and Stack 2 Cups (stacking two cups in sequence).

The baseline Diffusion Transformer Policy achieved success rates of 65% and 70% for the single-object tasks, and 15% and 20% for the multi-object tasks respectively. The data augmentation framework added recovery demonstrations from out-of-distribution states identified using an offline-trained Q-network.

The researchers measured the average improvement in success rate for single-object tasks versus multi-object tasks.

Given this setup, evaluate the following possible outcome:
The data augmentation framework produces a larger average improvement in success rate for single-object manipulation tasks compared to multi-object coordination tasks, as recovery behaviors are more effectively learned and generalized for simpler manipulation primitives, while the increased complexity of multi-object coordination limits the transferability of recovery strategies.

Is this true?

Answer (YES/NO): NO